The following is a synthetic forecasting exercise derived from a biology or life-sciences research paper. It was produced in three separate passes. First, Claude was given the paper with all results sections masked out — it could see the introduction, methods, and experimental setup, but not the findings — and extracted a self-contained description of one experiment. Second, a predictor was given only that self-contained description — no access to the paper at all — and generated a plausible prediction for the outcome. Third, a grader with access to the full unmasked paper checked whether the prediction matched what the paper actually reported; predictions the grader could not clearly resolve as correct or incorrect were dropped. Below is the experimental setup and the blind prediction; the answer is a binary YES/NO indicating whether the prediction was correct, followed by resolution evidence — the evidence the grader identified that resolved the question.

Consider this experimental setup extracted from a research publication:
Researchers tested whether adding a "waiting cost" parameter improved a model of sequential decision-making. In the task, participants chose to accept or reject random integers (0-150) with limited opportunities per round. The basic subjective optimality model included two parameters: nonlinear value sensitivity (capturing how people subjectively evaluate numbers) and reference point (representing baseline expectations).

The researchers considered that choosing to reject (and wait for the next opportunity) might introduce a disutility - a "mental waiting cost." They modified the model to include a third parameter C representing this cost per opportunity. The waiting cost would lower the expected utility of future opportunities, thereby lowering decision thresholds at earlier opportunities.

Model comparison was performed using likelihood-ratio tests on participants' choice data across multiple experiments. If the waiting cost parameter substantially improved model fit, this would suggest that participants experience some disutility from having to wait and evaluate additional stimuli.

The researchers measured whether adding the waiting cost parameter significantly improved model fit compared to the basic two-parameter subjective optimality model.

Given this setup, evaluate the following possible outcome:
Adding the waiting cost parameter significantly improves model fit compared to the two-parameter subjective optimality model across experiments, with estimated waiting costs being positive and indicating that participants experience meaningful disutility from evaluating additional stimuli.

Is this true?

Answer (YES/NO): NO